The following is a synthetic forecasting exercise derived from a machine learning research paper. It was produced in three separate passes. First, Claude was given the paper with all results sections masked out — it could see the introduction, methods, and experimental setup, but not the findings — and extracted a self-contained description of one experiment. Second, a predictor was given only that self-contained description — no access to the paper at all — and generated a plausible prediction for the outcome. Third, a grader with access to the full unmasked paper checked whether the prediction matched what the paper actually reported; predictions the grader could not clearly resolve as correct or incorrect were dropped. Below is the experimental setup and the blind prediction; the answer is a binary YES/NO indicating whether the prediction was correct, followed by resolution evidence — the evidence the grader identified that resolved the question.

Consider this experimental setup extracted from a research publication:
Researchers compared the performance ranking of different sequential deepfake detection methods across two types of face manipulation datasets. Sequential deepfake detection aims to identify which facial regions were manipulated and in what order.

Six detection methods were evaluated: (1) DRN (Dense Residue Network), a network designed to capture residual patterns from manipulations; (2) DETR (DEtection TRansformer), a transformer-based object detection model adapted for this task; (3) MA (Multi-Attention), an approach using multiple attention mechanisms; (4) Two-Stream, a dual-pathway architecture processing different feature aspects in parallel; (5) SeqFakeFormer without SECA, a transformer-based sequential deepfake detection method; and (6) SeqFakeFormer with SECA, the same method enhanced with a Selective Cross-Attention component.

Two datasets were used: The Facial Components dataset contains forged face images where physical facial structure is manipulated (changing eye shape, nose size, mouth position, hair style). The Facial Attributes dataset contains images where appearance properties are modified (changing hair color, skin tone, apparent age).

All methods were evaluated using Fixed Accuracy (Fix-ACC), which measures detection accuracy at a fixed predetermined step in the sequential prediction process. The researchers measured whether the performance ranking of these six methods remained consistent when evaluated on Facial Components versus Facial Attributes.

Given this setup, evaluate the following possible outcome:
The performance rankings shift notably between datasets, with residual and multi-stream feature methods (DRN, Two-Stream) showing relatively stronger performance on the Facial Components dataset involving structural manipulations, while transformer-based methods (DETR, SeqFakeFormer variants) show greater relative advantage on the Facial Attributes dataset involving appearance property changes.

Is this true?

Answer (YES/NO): NO